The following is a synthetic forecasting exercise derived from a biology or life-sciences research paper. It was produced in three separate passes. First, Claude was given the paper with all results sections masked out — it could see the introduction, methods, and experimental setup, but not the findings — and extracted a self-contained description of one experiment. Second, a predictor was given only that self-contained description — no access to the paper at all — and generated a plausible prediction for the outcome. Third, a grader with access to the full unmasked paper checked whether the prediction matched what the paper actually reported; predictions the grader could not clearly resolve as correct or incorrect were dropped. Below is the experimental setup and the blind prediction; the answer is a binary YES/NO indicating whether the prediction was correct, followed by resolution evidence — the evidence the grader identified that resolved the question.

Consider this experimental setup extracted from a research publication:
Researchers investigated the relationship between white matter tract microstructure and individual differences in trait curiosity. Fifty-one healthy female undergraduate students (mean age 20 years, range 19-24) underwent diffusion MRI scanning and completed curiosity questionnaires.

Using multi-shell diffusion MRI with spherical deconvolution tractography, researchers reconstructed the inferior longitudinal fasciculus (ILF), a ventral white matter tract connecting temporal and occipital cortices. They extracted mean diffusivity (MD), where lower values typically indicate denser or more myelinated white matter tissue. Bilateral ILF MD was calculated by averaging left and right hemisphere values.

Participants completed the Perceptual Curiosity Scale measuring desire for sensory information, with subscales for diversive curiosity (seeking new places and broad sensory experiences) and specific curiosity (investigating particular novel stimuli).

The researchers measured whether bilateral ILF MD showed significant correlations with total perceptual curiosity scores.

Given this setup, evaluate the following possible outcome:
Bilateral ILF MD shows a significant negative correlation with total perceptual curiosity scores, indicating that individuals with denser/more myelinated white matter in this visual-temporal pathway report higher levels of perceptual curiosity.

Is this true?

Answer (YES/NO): NO